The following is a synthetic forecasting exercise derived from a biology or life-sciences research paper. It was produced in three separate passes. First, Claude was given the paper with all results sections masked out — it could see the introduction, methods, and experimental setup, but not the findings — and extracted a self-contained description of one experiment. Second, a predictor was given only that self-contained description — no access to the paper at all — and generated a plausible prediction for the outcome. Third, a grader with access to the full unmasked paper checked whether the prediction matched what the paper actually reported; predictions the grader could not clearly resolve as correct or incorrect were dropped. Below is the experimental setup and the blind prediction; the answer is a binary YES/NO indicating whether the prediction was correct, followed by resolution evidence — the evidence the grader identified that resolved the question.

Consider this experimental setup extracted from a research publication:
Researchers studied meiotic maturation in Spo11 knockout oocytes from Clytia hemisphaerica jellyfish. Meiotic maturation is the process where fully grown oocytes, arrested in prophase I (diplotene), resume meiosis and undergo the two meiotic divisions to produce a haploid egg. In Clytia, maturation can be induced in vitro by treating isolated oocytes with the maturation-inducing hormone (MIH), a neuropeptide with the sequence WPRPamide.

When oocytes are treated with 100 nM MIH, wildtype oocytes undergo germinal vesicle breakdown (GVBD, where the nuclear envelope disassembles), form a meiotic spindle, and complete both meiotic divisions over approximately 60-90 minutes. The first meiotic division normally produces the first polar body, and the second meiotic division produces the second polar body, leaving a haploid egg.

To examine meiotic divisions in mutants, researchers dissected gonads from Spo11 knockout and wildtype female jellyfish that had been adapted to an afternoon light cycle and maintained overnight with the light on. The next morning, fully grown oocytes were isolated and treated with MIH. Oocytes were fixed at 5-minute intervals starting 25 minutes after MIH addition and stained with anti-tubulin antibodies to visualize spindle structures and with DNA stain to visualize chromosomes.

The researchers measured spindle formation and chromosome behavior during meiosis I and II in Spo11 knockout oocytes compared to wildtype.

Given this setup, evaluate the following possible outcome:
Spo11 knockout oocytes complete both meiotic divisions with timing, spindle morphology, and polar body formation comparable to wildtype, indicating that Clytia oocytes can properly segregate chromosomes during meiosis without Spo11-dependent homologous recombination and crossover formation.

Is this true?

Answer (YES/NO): NO